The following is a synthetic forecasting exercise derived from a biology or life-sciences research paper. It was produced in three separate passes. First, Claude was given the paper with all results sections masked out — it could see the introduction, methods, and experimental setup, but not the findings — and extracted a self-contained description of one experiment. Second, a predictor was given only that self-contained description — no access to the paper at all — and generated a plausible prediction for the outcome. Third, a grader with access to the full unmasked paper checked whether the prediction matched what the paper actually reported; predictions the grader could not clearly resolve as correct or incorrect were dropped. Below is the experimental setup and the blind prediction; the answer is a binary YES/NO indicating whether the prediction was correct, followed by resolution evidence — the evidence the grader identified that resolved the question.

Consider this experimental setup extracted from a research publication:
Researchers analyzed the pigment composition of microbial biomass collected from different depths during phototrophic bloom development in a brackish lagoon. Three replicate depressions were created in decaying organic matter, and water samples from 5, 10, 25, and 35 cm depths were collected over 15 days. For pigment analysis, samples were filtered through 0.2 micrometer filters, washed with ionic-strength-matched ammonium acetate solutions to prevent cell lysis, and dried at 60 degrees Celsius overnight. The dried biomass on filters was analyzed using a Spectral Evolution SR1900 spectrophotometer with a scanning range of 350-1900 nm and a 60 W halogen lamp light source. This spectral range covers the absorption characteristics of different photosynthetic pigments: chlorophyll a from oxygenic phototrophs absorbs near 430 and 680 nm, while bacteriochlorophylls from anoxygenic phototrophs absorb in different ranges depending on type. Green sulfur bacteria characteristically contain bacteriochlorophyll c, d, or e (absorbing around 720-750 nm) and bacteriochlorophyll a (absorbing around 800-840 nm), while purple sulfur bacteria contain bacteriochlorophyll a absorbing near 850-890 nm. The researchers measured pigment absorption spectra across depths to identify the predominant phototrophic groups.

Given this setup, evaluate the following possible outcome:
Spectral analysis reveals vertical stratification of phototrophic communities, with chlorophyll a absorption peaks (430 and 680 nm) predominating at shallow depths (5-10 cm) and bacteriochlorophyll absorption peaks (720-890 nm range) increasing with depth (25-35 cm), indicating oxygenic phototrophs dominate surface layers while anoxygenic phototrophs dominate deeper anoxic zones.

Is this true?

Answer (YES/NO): NO